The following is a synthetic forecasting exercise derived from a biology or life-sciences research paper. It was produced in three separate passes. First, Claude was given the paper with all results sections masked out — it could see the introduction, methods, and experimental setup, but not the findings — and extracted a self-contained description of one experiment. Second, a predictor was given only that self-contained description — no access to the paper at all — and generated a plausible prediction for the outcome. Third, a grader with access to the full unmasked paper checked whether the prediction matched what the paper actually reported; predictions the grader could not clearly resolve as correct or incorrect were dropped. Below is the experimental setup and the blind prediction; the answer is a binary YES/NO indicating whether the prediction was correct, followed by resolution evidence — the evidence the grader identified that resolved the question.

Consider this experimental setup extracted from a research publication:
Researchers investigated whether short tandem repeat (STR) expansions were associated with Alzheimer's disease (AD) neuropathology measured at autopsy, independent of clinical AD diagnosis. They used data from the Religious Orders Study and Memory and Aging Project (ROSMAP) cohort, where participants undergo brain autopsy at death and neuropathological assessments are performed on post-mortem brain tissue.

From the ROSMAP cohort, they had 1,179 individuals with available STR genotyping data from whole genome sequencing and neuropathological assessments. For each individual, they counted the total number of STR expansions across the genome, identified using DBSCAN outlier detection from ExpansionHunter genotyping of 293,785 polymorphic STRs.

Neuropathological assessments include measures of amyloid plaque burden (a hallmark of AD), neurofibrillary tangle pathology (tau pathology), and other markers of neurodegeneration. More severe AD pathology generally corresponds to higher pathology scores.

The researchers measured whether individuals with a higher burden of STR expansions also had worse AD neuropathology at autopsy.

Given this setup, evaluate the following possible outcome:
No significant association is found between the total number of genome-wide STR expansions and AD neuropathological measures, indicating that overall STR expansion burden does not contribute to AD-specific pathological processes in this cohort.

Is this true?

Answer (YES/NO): NO